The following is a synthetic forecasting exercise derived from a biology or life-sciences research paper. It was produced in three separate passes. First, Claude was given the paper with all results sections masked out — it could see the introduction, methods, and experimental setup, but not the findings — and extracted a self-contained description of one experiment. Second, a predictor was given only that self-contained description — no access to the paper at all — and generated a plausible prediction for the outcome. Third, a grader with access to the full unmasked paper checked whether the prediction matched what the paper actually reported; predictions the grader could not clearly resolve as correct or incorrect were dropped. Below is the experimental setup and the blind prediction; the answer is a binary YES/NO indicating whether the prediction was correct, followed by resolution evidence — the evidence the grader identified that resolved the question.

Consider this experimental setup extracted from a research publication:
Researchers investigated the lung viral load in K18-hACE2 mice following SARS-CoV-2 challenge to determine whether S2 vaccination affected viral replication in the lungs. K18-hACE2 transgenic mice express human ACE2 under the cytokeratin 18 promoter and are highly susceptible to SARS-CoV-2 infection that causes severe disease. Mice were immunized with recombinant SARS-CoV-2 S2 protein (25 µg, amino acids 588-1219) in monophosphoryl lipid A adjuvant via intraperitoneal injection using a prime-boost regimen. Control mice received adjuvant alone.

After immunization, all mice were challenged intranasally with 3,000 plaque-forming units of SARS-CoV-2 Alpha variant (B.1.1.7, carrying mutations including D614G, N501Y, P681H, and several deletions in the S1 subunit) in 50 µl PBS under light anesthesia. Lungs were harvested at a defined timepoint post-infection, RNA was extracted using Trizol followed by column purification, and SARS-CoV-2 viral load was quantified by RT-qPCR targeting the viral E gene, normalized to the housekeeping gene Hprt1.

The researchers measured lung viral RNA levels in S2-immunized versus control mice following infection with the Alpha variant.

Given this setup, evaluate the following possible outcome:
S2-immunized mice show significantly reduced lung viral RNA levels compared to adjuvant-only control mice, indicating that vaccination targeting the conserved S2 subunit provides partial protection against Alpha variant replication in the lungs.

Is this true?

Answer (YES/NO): NO